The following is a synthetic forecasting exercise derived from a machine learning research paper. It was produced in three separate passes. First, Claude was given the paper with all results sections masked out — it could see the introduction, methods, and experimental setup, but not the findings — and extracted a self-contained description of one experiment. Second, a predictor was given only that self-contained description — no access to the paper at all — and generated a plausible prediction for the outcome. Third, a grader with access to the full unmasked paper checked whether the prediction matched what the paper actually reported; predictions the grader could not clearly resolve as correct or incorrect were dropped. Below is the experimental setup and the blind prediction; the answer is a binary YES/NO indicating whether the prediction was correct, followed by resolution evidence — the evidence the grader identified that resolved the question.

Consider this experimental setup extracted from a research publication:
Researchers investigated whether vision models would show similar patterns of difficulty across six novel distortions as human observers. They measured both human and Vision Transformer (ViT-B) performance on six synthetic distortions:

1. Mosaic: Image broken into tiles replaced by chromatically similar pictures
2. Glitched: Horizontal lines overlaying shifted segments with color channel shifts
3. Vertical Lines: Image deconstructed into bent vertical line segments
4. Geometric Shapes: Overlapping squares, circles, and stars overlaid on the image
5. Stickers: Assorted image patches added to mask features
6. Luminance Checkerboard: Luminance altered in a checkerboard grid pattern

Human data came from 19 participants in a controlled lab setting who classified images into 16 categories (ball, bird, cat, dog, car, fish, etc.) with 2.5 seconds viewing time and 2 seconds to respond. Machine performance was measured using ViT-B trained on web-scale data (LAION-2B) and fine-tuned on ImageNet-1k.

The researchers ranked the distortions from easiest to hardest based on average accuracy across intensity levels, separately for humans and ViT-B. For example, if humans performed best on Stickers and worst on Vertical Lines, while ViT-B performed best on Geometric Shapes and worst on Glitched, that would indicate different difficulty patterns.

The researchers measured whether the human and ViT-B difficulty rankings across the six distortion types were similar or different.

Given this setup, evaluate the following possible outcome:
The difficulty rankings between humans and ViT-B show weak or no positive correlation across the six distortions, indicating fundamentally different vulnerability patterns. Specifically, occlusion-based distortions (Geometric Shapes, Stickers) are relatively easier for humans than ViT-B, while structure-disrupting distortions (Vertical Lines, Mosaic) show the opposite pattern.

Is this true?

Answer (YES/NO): NO